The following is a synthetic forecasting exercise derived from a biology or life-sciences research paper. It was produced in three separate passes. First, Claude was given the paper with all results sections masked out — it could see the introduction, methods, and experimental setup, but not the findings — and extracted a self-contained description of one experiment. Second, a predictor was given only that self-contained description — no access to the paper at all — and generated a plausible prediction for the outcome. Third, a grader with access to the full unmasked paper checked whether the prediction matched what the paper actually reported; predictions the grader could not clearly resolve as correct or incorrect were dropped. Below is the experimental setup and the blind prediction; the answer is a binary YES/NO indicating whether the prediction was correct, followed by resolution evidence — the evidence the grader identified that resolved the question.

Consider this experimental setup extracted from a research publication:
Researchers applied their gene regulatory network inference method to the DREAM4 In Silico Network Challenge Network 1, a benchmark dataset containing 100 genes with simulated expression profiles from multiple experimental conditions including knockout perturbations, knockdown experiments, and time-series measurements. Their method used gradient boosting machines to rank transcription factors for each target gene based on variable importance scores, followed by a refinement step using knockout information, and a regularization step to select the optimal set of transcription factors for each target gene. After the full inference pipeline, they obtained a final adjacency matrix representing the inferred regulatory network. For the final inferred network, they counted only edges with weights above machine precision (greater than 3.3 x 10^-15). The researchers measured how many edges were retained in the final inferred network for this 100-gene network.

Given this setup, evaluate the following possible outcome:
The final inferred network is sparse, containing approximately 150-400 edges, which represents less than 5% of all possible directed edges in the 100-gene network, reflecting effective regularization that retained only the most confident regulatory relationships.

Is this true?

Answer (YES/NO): NO